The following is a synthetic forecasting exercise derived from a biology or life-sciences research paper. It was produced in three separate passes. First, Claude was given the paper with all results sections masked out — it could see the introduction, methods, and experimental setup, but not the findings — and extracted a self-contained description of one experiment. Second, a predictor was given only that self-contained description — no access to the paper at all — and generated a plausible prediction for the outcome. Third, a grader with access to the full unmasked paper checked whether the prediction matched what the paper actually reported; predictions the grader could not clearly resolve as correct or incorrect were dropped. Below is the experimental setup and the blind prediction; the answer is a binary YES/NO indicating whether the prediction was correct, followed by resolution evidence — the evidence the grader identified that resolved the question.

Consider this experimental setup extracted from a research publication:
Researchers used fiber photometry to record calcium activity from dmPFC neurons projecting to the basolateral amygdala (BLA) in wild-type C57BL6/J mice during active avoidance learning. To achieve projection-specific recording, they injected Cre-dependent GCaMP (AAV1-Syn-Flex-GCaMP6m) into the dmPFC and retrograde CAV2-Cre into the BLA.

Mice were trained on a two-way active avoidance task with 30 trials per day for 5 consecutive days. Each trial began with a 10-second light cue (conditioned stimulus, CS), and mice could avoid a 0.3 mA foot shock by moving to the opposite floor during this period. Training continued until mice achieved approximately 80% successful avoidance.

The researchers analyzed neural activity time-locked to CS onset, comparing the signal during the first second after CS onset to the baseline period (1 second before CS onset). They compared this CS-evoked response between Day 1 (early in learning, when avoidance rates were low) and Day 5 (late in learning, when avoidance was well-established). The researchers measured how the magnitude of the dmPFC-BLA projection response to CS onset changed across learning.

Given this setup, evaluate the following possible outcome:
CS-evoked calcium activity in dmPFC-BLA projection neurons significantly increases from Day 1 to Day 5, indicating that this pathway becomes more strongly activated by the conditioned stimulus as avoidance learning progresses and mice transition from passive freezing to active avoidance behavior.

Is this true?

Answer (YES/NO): YES